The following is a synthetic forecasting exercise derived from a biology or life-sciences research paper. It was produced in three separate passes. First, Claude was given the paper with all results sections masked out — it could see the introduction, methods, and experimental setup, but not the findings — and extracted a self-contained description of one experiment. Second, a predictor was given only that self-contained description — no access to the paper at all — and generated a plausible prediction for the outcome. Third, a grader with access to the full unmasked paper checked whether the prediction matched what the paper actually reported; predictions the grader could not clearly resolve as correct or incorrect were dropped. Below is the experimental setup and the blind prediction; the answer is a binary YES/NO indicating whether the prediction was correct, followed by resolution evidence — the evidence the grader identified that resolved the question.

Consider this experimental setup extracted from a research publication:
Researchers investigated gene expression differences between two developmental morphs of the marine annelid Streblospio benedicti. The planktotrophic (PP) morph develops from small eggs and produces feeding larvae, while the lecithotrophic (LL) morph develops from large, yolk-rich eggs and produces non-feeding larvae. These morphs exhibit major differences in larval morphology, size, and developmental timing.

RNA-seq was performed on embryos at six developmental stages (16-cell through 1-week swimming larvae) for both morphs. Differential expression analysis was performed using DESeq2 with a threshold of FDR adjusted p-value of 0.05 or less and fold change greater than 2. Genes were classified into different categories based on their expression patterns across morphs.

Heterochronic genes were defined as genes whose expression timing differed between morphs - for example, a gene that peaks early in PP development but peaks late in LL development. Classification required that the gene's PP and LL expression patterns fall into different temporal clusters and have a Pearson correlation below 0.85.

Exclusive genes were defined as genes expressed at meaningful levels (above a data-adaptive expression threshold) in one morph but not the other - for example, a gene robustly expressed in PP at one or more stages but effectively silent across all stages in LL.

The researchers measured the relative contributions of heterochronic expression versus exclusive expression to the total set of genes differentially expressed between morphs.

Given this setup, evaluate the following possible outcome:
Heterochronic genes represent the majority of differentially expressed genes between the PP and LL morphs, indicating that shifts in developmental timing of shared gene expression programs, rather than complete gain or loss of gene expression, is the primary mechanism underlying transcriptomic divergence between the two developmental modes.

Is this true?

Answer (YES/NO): NO